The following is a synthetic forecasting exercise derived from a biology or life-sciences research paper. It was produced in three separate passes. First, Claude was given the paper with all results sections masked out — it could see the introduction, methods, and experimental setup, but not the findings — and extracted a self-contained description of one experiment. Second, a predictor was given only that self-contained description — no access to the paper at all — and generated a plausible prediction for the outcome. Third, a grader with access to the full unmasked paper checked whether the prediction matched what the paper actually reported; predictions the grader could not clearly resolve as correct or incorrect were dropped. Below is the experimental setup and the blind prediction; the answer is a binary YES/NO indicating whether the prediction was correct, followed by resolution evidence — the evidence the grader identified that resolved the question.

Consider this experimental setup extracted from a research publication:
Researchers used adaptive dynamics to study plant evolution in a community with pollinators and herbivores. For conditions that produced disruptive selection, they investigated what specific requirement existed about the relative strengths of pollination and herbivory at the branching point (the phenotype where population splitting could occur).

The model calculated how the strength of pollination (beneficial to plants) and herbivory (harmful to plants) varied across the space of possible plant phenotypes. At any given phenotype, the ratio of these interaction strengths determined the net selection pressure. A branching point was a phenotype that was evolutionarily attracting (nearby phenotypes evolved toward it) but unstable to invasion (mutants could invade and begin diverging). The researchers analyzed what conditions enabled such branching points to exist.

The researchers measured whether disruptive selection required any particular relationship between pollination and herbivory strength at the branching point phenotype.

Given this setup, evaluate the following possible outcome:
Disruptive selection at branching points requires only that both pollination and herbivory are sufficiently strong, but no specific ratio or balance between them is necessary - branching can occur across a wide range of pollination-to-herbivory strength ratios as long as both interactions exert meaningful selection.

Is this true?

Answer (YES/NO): NO